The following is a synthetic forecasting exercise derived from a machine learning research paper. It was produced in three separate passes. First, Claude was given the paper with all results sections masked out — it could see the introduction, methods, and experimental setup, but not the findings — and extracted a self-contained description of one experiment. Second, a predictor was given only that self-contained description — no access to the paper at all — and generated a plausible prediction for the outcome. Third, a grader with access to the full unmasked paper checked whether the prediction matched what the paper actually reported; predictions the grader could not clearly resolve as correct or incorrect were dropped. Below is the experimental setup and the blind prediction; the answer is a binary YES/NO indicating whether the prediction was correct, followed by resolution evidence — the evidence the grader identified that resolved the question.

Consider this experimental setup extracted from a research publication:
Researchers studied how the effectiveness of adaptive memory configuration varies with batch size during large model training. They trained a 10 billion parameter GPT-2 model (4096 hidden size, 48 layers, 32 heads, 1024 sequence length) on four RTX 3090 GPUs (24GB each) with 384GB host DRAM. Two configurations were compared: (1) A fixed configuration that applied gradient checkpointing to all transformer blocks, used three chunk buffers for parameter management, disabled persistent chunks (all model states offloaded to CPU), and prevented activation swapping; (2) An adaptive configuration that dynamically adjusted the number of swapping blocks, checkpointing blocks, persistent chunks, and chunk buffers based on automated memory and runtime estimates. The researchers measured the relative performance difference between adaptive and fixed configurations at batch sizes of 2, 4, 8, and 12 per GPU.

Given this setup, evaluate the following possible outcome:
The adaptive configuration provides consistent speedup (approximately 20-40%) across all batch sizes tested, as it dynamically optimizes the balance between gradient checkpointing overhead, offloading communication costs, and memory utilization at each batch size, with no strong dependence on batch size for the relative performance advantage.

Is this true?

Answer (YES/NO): NO